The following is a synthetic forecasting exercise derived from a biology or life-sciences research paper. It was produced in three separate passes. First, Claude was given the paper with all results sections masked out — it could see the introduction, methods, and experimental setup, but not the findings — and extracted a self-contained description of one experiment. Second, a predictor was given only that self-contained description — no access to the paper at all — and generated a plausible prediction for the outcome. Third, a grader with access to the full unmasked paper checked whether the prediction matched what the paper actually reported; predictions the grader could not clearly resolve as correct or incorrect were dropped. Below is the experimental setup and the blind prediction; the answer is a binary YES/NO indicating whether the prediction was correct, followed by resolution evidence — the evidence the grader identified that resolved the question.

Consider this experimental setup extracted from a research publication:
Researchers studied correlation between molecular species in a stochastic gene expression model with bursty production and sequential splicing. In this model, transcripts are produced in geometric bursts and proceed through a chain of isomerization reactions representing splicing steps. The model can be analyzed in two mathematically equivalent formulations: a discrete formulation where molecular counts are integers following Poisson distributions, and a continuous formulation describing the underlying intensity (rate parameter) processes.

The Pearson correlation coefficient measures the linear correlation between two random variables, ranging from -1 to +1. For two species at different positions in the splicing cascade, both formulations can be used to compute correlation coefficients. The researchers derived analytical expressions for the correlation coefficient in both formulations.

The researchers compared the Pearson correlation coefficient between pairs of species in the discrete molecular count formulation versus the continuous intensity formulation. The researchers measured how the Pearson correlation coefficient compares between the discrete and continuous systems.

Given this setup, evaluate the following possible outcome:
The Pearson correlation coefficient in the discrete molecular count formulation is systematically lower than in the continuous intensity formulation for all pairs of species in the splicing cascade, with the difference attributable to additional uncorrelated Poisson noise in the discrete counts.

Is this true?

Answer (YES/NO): YES